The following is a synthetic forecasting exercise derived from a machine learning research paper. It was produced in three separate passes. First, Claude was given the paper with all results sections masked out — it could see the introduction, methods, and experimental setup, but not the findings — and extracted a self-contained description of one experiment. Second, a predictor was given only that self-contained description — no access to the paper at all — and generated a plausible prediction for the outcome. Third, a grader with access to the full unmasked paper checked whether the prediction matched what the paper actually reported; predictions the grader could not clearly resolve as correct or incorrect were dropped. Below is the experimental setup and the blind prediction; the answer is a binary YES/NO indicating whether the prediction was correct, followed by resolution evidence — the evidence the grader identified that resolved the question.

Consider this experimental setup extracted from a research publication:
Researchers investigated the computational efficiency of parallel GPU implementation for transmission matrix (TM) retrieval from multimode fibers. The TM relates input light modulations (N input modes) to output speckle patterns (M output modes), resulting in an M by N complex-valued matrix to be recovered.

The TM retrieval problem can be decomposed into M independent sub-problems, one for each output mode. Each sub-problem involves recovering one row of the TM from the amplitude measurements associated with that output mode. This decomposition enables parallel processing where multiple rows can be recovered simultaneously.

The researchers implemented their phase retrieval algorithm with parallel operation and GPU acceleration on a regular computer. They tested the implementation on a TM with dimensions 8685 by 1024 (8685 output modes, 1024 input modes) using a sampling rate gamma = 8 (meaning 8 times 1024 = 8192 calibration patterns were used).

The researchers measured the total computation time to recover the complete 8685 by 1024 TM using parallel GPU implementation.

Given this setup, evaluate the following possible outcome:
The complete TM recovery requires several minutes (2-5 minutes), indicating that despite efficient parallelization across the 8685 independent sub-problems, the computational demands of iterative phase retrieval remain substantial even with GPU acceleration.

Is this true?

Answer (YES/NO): NO